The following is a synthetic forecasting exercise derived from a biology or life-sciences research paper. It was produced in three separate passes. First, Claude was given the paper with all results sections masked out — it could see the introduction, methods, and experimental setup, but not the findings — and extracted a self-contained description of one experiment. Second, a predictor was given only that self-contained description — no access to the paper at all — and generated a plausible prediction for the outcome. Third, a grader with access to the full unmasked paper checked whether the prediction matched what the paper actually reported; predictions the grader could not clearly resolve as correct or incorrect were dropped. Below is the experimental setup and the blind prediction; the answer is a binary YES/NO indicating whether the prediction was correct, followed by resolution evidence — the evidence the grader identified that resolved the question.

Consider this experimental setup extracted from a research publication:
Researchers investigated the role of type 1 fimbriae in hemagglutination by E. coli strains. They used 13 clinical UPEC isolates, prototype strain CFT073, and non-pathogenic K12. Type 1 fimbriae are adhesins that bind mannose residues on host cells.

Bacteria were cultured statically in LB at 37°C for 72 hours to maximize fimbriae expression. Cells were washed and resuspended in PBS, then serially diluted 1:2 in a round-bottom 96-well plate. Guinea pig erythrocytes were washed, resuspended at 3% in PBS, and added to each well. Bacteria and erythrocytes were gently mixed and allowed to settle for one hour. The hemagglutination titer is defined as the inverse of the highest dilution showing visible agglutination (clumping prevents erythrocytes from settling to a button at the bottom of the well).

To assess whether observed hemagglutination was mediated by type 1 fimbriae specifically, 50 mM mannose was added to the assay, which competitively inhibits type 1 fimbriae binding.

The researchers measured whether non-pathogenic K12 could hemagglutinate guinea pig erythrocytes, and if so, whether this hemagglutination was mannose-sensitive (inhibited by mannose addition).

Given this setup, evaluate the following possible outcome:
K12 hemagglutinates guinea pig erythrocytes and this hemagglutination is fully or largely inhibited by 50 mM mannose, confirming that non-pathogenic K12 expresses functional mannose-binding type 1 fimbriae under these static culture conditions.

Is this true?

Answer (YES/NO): NO